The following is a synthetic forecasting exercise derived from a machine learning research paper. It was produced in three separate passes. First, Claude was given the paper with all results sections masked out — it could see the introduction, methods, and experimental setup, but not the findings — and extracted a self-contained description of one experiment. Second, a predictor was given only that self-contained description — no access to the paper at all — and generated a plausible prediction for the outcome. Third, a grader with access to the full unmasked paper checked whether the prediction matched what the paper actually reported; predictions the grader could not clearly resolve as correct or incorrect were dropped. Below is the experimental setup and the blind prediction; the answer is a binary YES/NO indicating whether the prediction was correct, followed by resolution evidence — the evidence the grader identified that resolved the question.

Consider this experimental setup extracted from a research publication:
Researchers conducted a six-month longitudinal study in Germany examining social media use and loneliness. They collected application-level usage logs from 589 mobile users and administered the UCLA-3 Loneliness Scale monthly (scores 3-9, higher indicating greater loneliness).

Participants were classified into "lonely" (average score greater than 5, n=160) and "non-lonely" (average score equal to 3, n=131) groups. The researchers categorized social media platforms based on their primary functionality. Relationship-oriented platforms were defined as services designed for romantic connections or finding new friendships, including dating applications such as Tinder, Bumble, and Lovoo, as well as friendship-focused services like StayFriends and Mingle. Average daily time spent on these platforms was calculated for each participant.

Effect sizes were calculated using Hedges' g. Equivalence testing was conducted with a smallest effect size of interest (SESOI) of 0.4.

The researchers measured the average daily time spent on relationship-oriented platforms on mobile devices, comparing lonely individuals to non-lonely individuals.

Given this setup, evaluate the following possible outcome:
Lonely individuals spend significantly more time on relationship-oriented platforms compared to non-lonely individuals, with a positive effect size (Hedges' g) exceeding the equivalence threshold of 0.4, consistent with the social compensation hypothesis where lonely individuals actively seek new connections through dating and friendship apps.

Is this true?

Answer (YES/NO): NO